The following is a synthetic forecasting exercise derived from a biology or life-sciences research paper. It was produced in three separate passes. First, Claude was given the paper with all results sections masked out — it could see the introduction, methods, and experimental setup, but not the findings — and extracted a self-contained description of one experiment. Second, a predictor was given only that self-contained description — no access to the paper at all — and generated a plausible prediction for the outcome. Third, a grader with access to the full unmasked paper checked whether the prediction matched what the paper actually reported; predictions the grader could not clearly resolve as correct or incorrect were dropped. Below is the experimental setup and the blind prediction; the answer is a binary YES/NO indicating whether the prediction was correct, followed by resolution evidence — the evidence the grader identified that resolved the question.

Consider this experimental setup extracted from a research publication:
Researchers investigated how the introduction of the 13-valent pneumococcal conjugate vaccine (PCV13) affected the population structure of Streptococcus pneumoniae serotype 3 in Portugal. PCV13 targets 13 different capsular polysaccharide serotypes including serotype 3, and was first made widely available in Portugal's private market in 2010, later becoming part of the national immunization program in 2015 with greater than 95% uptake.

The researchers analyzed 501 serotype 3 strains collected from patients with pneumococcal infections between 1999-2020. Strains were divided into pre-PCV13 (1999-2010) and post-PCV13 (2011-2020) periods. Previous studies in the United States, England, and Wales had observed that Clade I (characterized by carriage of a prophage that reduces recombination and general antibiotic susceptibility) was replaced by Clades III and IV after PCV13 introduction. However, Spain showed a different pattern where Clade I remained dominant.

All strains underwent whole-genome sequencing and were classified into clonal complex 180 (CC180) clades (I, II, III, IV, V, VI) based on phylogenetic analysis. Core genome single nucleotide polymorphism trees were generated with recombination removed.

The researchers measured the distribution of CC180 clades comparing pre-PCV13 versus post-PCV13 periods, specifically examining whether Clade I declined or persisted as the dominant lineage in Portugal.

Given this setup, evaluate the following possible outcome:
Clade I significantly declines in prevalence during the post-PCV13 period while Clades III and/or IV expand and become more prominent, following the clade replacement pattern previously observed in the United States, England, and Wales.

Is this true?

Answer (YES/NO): NO